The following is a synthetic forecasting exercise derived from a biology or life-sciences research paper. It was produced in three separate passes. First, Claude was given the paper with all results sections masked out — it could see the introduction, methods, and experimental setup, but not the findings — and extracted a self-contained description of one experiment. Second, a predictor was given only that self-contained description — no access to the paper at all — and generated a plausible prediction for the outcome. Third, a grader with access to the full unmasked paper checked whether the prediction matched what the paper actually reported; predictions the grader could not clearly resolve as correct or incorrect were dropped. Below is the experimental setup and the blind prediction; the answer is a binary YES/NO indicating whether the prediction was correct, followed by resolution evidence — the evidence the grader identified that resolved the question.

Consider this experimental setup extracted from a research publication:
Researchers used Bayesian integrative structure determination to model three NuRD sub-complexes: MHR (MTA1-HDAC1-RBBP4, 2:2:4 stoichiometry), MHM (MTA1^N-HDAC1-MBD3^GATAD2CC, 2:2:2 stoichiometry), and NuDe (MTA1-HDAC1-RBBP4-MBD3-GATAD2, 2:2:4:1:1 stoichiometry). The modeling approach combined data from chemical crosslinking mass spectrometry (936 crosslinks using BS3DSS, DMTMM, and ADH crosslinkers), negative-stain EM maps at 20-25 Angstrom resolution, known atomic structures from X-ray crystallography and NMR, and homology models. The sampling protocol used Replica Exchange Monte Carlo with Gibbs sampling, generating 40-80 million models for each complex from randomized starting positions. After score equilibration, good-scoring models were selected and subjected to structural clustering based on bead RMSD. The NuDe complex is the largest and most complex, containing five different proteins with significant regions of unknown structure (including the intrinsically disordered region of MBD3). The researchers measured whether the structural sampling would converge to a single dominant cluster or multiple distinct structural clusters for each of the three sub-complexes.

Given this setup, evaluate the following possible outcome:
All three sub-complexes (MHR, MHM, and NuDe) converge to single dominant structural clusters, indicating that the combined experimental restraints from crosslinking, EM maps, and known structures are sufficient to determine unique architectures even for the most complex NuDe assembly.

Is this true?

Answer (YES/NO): YES